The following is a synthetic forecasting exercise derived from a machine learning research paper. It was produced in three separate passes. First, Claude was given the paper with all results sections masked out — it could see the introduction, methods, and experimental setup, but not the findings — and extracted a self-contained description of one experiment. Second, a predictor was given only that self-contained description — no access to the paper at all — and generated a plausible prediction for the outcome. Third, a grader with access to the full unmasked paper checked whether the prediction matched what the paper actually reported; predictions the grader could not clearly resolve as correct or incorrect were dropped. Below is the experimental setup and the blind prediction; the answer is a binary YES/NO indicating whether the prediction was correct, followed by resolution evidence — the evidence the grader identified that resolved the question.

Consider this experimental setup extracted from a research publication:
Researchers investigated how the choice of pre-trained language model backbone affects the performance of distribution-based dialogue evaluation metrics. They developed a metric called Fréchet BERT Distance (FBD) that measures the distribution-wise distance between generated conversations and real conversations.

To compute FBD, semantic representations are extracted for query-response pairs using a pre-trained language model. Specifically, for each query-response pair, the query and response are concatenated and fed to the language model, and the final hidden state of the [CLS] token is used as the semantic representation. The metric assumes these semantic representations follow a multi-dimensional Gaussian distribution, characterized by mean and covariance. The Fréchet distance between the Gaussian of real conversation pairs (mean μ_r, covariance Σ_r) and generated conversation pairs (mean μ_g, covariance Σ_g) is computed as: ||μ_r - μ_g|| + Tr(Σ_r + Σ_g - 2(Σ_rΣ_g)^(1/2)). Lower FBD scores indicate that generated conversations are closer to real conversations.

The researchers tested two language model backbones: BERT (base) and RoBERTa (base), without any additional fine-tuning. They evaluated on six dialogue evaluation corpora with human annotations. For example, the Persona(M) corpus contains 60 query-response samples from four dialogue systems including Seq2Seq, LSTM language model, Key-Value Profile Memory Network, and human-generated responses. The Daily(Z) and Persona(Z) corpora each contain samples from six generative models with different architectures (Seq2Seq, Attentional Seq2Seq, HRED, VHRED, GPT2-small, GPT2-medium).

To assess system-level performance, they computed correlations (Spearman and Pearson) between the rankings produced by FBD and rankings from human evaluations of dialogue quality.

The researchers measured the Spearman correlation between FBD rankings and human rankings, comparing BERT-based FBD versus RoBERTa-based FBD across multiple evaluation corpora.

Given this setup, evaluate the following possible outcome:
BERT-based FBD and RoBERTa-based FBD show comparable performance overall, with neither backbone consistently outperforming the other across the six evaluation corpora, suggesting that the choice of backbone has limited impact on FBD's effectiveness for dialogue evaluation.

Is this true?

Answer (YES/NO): NO